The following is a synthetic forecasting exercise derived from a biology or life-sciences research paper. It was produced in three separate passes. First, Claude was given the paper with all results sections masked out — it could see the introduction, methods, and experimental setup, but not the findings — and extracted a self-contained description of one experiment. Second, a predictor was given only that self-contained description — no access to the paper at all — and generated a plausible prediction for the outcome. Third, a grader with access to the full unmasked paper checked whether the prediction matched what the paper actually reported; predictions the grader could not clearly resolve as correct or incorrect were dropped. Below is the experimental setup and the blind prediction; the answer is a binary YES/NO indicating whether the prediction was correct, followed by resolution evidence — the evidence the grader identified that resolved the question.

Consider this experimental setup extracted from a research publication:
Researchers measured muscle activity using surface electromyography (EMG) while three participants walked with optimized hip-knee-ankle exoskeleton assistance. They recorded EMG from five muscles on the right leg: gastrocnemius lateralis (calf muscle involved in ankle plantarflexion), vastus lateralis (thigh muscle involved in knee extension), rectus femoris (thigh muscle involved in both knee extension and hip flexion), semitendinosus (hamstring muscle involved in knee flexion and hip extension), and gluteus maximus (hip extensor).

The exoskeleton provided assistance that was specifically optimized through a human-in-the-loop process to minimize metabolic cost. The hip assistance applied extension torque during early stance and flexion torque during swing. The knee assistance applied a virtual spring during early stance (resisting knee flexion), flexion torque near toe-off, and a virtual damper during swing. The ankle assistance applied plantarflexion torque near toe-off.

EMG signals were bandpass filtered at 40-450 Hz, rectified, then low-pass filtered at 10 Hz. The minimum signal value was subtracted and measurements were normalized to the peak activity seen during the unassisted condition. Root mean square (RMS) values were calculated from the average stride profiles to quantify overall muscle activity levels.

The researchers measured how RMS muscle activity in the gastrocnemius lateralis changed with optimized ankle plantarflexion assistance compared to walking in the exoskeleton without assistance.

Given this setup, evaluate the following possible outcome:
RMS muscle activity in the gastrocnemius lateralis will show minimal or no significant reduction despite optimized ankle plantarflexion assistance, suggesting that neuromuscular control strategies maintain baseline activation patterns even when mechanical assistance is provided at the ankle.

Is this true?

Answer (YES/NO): NO